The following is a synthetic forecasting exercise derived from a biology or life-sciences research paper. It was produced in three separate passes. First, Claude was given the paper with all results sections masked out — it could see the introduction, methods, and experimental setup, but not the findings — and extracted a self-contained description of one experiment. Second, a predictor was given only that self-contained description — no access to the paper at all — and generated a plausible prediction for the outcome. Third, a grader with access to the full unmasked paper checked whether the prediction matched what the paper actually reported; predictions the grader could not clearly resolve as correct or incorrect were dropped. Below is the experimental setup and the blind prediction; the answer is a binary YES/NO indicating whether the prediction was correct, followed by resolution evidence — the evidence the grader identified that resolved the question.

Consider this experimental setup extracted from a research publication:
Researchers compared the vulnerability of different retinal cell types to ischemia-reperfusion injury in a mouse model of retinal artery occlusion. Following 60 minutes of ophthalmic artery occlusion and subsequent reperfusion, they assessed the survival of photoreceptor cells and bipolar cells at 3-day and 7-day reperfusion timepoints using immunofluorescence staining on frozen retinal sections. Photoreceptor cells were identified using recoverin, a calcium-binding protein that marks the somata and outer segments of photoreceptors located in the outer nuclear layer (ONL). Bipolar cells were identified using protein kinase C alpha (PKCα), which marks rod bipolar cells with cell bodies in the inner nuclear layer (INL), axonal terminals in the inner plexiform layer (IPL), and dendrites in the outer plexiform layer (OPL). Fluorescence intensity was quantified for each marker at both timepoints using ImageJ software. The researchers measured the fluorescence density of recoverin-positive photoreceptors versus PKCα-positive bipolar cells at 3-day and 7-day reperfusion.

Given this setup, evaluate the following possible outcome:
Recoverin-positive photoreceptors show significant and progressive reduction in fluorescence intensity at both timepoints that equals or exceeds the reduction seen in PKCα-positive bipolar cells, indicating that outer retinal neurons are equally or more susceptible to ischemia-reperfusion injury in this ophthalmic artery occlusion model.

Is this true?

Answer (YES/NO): NO